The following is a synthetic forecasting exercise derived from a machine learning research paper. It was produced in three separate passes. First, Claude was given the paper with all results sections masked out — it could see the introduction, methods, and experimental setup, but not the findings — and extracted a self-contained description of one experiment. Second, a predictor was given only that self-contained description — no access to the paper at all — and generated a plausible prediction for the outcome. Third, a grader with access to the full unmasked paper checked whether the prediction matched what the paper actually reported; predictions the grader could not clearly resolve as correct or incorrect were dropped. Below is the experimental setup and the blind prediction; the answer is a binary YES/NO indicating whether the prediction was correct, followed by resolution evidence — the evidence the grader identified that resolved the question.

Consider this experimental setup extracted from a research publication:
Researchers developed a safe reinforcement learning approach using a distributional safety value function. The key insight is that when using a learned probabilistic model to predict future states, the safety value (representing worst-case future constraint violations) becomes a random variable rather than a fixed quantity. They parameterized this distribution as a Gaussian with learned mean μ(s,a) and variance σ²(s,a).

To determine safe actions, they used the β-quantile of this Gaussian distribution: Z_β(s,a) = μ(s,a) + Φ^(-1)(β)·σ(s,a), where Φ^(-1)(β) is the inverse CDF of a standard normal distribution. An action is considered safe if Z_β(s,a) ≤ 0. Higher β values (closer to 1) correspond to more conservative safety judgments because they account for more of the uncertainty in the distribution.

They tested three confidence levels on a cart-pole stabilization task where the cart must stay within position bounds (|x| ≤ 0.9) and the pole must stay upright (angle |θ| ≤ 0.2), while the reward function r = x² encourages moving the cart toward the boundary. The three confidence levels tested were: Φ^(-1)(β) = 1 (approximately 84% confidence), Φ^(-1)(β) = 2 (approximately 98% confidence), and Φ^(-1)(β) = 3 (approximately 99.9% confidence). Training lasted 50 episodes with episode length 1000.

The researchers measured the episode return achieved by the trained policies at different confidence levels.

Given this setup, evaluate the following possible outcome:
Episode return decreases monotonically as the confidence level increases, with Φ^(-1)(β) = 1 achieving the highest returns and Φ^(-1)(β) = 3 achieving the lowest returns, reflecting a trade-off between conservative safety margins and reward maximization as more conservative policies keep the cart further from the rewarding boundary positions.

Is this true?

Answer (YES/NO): NO